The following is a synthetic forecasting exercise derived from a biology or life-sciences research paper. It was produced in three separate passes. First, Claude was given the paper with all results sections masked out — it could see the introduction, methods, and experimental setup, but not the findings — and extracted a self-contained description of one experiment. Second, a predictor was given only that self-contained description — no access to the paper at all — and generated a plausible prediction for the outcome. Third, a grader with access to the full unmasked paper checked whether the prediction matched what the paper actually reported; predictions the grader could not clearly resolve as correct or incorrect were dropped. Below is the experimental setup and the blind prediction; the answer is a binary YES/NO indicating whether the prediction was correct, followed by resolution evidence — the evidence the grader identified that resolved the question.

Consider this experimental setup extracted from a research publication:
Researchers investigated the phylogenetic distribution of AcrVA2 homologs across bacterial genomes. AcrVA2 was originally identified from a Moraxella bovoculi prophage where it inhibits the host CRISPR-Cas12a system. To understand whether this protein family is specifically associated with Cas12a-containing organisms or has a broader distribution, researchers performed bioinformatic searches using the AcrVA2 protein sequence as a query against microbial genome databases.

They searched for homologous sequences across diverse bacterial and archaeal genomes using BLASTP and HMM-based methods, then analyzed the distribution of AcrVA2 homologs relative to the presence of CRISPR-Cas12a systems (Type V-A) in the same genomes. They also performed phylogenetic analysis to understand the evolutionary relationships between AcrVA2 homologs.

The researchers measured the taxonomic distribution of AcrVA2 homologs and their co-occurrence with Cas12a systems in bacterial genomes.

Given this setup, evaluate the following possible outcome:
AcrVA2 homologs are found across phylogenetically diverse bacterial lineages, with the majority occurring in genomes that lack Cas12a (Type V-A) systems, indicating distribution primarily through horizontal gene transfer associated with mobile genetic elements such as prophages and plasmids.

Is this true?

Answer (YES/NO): YES